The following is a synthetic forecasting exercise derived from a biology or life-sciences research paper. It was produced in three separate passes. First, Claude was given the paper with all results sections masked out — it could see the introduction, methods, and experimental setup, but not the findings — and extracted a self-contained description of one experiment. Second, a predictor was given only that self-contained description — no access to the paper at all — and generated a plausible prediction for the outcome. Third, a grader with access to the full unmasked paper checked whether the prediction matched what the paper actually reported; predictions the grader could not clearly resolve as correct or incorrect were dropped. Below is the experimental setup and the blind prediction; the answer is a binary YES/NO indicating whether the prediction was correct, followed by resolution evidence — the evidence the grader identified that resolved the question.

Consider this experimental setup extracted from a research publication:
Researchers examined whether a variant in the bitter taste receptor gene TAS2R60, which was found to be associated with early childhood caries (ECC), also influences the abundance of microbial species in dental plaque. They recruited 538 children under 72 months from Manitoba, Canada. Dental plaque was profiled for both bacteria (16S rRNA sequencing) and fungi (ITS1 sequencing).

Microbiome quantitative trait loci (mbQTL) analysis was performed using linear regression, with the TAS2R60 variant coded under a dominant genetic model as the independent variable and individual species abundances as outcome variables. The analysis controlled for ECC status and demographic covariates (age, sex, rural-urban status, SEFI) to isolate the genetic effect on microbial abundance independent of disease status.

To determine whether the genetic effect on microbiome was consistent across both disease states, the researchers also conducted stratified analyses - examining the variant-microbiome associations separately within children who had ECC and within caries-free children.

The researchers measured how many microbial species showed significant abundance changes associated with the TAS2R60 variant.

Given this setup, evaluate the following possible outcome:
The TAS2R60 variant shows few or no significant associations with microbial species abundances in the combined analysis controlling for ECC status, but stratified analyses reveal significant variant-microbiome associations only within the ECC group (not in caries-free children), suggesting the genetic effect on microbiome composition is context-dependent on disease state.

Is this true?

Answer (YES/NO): NO